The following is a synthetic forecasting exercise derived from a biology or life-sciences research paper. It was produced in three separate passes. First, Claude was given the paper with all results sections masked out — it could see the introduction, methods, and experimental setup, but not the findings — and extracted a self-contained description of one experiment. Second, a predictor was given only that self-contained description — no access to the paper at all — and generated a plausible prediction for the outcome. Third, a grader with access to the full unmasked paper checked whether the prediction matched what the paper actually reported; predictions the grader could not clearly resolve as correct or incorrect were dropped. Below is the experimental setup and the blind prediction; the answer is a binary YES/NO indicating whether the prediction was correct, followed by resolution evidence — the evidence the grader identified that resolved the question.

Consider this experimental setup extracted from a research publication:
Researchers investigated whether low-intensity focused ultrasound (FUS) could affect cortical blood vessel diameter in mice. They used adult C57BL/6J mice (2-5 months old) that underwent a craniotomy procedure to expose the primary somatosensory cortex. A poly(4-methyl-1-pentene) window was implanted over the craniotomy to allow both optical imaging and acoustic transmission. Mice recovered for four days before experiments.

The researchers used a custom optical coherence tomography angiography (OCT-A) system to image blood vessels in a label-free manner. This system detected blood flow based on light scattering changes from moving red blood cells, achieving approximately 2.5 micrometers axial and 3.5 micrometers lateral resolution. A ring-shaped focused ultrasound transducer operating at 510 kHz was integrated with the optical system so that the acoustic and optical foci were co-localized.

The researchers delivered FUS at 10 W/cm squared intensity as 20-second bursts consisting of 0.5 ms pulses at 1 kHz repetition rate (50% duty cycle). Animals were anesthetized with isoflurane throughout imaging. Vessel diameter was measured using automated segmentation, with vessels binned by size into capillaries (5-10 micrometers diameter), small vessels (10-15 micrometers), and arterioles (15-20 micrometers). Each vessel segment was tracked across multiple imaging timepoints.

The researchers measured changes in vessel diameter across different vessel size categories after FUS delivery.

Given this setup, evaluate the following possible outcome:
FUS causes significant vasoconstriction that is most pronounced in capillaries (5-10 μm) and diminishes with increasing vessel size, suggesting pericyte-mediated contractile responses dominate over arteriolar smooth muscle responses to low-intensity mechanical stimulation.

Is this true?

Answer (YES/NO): NO